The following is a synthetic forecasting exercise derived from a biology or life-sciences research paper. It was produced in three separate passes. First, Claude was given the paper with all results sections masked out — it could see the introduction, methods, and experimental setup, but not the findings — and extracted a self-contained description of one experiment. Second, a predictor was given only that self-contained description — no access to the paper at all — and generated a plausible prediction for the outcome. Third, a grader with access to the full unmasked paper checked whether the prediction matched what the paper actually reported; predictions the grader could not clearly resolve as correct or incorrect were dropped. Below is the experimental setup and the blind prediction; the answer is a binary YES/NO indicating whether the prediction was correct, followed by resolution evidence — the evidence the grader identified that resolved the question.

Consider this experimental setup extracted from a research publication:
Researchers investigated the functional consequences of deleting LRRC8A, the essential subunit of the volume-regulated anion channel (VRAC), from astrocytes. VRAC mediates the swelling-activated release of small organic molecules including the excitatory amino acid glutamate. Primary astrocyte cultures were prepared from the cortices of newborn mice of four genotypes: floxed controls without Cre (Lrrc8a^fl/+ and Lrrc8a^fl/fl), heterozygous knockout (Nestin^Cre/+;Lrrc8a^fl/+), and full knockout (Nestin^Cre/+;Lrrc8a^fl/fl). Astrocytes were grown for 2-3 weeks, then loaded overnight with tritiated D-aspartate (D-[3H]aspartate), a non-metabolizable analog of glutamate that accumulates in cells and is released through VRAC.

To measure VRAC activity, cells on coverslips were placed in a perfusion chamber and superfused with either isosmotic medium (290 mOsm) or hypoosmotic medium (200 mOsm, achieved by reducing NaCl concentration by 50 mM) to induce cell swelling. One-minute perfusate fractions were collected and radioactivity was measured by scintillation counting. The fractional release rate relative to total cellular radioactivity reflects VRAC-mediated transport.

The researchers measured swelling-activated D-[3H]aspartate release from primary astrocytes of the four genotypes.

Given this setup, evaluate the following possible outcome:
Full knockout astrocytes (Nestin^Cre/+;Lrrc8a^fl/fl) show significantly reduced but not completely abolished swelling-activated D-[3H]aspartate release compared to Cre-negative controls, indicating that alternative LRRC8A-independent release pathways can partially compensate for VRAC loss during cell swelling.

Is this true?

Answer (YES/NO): YES